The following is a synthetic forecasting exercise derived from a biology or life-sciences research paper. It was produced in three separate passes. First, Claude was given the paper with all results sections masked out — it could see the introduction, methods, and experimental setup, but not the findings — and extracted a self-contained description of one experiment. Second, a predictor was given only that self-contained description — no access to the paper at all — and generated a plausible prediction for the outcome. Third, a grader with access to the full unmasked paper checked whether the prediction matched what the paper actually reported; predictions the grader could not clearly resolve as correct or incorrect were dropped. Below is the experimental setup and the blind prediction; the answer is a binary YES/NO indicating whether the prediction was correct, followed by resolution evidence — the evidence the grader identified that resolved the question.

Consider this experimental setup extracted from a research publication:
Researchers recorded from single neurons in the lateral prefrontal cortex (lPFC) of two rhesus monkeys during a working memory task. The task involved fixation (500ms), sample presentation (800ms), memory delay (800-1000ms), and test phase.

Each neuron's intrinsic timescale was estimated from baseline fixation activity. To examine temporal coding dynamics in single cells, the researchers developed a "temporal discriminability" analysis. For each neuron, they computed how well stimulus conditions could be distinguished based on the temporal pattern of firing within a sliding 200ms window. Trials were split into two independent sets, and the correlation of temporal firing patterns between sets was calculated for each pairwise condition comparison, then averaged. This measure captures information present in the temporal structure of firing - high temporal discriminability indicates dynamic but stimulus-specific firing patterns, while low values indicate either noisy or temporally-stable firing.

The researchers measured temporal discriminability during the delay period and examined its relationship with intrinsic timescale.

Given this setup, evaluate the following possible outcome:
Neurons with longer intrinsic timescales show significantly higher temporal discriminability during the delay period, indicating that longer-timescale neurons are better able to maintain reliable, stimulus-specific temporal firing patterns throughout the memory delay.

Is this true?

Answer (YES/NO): NO